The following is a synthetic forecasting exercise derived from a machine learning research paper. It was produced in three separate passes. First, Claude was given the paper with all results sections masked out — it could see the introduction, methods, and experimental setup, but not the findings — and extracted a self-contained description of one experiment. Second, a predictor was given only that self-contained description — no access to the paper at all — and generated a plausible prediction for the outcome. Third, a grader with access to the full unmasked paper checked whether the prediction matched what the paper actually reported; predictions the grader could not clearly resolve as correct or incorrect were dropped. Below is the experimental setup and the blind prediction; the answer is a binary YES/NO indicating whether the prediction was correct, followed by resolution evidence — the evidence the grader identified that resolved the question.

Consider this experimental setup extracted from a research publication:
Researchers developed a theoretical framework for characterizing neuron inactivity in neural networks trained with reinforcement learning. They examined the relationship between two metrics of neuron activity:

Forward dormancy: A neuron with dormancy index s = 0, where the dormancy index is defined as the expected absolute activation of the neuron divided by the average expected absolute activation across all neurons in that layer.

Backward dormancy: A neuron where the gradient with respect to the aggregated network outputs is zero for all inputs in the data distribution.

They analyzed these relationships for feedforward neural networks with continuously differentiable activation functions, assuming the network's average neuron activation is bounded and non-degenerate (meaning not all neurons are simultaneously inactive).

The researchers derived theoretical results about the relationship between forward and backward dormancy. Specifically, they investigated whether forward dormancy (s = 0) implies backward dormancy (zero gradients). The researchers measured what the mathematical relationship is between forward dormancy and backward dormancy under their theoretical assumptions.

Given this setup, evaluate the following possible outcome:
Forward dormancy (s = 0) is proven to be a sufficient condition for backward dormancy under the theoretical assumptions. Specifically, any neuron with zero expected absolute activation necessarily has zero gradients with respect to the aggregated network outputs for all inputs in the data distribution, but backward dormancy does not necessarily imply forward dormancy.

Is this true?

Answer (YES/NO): YES